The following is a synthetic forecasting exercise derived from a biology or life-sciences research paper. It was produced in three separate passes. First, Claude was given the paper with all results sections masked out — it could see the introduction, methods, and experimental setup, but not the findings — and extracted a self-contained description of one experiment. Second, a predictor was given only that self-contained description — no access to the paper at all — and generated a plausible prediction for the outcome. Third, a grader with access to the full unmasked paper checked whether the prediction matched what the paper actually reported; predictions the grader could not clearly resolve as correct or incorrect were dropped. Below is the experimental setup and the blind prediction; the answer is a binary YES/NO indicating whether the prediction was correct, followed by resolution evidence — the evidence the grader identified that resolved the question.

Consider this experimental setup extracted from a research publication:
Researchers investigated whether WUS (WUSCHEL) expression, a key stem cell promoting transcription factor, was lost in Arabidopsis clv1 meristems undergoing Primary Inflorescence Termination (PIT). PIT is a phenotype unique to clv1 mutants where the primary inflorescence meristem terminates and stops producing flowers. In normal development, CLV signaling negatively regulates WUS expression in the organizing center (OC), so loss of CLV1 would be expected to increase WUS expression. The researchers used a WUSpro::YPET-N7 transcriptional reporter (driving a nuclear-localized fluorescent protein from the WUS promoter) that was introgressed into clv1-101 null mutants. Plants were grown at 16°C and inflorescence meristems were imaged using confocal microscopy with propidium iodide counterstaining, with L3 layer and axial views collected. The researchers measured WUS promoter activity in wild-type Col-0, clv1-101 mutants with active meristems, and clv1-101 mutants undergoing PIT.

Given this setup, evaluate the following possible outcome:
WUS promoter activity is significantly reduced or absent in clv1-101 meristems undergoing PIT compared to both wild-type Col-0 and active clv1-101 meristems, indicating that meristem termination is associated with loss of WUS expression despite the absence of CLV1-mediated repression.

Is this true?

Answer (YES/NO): NO